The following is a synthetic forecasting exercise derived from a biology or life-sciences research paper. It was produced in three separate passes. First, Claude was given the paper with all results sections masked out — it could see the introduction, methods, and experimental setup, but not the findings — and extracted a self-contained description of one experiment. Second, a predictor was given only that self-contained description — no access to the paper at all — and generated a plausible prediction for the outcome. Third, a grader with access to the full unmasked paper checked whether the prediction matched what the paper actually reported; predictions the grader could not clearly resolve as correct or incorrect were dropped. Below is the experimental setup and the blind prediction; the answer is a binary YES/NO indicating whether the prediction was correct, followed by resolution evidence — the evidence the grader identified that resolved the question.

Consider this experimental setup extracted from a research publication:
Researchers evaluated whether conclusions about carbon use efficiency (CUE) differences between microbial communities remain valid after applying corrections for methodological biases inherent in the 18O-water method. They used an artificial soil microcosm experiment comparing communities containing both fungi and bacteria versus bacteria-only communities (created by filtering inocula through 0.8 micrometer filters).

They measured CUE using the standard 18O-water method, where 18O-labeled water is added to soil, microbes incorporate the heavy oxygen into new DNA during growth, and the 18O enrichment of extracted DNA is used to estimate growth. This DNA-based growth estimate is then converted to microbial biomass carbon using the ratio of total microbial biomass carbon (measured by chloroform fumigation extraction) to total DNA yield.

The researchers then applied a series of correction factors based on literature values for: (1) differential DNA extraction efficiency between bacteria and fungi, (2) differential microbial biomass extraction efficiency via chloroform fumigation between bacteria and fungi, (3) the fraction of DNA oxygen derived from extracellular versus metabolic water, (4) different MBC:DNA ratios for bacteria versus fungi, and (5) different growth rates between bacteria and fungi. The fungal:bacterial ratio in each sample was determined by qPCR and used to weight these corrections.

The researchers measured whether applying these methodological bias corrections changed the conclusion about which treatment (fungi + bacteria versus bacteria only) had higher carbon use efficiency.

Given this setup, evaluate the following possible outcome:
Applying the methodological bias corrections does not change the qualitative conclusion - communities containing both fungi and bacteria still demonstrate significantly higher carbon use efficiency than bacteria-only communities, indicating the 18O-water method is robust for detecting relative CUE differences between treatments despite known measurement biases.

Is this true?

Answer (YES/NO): YES